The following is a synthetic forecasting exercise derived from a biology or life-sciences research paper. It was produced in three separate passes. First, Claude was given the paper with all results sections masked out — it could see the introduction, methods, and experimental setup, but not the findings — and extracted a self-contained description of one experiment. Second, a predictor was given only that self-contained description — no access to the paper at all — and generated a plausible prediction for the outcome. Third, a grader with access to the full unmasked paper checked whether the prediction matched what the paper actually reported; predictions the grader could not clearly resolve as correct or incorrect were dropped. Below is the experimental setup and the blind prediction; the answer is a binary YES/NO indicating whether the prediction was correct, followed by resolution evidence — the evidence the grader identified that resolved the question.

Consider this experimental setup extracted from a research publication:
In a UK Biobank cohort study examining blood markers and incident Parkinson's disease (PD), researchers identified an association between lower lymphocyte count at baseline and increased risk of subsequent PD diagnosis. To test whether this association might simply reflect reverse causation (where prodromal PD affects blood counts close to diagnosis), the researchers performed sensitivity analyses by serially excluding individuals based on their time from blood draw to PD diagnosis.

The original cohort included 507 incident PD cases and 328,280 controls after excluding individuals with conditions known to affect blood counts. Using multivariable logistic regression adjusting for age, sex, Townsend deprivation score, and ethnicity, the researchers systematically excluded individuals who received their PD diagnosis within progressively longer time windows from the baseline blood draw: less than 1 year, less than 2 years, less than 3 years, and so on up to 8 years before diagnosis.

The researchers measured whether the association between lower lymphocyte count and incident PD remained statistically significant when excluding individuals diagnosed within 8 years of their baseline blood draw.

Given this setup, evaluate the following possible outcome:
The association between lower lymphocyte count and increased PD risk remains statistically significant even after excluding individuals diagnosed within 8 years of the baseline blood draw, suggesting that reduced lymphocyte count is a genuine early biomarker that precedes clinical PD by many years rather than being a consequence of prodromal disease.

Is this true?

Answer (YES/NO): NO